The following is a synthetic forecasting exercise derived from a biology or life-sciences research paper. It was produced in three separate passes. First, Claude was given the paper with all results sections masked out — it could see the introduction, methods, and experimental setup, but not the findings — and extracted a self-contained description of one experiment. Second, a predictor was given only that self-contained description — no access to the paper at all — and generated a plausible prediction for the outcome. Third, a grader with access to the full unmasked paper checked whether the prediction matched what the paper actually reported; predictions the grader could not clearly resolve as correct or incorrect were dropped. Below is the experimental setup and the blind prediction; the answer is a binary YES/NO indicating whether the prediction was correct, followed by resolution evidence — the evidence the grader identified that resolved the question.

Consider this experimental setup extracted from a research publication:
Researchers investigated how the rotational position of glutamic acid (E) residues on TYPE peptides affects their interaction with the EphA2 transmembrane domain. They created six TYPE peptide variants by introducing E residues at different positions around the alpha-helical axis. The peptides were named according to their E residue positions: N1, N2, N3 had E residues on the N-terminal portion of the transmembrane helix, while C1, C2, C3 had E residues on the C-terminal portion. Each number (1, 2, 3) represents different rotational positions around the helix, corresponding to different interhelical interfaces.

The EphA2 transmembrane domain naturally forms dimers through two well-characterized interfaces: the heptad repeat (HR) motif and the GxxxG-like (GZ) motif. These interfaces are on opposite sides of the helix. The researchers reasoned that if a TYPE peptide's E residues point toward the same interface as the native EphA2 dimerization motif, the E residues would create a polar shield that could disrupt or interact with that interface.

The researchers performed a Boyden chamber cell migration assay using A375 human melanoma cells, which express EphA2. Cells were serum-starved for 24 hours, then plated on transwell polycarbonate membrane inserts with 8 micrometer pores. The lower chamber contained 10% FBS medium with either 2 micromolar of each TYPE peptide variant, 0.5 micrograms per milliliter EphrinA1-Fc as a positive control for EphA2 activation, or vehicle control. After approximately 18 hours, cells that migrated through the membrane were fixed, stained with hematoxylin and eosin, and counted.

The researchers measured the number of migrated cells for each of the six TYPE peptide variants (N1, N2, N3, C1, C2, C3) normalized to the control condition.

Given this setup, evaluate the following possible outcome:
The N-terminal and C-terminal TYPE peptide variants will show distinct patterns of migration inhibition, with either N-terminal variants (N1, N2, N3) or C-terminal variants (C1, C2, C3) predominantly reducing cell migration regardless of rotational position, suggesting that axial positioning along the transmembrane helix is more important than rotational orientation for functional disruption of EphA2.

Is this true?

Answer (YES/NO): NO